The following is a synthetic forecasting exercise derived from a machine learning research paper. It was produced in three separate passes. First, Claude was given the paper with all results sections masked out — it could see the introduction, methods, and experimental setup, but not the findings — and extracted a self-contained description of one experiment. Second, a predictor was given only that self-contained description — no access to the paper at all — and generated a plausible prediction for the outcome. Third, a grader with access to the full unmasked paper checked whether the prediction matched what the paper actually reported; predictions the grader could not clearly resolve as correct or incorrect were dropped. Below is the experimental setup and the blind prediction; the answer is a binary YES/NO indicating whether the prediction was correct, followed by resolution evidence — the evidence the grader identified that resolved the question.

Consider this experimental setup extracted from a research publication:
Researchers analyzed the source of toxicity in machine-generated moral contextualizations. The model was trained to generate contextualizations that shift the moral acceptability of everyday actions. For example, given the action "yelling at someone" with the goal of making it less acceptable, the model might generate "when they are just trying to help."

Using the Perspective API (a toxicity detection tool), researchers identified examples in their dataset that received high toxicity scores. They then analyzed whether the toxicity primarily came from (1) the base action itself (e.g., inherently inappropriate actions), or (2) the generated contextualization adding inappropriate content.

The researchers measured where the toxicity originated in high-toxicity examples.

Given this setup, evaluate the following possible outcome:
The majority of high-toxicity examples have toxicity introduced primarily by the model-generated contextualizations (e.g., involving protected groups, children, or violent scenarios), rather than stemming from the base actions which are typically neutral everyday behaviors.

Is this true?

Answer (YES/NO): NO